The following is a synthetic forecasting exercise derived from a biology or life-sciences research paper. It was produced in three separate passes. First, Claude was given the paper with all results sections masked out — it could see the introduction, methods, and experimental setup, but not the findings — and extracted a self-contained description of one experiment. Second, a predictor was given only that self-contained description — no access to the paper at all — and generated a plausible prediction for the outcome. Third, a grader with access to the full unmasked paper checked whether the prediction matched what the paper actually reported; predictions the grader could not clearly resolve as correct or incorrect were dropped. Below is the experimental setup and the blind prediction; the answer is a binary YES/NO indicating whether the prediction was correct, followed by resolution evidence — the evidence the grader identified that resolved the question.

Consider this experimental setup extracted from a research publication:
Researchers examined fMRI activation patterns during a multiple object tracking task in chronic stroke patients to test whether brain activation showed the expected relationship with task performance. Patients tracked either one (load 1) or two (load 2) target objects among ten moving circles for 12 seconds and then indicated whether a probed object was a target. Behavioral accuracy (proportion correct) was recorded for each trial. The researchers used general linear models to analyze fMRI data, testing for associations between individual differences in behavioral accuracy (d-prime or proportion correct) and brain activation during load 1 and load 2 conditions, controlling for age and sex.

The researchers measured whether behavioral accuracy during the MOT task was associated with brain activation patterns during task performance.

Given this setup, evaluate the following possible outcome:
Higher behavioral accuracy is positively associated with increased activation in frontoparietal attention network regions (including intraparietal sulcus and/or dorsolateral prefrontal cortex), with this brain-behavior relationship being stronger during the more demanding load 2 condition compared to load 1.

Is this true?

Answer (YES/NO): NO